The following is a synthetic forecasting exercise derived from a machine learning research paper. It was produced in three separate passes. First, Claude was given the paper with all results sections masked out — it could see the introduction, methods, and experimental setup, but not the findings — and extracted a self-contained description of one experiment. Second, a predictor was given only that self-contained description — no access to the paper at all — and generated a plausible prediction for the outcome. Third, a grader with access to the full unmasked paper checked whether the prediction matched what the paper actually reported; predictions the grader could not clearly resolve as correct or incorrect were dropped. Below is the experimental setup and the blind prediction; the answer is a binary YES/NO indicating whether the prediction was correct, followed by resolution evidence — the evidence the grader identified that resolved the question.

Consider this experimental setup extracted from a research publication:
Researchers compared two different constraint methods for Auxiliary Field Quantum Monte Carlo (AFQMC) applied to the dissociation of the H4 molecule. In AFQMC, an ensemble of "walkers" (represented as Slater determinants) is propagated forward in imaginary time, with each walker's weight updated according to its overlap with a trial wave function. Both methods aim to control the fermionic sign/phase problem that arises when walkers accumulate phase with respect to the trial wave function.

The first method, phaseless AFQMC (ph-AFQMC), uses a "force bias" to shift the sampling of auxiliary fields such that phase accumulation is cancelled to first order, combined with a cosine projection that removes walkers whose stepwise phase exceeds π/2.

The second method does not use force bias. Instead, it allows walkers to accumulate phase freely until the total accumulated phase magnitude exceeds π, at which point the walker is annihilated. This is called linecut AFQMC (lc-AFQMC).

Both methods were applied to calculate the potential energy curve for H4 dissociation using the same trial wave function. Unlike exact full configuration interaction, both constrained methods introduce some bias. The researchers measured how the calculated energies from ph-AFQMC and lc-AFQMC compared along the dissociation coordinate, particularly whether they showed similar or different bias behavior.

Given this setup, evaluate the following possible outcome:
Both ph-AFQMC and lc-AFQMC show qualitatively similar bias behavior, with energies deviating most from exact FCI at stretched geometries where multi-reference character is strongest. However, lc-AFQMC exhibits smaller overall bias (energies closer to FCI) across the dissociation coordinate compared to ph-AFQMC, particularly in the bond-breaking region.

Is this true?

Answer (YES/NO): NO